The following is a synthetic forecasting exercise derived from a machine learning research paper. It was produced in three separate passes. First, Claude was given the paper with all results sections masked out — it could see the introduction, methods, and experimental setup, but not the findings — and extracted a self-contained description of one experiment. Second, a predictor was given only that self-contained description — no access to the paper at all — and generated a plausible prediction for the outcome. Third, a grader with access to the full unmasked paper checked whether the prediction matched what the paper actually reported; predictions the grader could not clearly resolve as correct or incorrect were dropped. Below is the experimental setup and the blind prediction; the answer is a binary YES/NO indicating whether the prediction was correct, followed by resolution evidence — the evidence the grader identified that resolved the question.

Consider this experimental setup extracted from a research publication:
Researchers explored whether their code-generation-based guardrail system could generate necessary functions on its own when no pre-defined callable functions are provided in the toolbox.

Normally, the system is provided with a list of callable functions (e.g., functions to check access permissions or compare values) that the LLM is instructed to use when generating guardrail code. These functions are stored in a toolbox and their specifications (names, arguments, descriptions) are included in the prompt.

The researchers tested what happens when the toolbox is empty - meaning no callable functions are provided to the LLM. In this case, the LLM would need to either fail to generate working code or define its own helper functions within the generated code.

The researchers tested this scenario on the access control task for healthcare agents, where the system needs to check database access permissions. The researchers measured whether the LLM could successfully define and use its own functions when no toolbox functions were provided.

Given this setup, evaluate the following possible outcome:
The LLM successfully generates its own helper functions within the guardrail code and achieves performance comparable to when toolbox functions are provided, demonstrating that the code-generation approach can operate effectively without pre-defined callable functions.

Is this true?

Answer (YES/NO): NO